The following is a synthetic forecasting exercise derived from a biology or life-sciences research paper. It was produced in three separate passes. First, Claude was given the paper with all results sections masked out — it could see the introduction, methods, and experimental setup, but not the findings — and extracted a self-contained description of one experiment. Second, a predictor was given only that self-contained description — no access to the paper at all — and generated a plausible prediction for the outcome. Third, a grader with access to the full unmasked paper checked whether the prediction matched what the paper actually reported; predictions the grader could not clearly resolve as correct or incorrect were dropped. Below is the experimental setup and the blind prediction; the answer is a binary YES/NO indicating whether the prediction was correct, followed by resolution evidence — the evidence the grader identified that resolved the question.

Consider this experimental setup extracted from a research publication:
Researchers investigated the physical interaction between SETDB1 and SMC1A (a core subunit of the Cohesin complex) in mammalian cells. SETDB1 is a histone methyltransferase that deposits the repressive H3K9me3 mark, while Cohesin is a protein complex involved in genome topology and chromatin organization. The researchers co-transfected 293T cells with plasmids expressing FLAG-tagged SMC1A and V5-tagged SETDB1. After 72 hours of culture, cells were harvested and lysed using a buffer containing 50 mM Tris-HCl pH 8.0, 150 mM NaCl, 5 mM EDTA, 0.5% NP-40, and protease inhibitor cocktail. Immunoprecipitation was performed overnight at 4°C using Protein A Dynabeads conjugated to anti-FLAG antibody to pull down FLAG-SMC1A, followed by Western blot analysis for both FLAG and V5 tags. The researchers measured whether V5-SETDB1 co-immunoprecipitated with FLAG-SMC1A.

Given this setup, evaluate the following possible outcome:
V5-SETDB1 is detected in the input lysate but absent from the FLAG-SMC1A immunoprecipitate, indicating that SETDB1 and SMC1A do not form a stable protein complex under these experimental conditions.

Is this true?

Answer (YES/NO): NO